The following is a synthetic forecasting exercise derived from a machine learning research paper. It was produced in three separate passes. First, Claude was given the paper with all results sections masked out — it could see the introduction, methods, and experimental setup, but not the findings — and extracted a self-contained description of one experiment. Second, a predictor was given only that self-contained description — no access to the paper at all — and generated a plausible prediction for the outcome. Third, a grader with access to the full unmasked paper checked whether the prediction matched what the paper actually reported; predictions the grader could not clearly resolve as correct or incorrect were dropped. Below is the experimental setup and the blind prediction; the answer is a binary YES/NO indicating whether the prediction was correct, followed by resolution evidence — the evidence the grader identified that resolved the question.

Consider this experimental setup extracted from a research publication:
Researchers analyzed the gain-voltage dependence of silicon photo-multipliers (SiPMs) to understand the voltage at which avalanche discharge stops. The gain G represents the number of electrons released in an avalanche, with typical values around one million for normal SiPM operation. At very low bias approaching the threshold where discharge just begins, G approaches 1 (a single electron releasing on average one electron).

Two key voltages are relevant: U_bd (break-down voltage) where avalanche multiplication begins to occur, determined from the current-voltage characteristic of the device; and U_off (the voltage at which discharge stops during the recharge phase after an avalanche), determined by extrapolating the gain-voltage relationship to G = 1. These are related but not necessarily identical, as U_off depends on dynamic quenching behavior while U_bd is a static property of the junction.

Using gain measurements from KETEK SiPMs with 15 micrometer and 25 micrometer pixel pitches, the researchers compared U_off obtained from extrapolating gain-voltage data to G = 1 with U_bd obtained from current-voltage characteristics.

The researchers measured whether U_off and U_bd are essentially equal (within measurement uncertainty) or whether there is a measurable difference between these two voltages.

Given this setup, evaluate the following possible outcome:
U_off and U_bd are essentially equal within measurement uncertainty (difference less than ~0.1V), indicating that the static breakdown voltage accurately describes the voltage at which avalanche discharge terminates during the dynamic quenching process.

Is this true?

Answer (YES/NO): NO